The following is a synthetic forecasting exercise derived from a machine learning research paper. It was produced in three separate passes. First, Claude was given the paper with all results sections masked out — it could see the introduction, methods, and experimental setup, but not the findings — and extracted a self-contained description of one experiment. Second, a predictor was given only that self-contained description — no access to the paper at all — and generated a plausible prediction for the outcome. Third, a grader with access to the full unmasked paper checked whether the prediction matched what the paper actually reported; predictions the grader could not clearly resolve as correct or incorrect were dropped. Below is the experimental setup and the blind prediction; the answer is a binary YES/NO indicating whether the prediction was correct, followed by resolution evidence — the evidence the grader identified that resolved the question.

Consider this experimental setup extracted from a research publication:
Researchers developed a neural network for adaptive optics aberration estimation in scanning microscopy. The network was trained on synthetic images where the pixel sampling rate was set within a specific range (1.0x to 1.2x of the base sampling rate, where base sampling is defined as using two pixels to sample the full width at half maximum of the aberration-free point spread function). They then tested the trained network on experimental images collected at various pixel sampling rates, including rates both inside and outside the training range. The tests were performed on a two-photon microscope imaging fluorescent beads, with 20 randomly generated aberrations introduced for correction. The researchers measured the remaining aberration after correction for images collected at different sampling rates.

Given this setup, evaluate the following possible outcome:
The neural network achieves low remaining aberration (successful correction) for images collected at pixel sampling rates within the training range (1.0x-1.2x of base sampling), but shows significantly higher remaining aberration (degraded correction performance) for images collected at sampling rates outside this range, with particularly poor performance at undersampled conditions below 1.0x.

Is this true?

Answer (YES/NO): NO